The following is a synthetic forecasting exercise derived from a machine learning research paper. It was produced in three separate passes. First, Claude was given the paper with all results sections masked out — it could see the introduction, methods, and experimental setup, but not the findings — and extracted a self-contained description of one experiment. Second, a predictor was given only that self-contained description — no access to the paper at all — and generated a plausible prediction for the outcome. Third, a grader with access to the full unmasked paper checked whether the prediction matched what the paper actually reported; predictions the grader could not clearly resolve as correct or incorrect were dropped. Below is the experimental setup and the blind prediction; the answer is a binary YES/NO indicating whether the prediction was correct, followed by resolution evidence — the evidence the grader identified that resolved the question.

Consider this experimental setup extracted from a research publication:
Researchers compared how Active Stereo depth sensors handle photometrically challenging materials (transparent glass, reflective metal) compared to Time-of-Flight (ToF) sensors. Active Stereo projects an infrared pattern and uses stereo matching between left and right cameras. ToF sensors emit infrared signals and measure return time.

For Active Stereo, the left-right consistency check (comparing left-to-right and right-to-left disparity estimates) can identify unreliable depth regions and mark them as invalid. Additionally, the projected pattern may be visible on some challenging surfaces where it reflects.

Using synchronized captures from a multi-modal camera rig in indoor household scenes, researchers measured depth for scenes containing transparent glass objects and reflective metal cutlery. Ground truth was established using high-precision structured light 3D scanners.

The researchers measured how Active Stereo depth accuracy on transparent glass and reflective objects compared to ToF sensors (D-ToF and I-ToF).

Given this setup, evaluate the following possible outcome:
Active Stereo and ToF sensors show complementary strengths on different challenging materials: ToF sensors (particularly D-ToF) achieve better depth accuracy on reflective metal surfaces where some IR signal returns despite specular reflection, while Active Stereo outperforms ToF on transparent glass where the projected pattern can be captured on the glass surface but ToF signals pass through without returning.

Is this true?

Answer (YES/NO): NO